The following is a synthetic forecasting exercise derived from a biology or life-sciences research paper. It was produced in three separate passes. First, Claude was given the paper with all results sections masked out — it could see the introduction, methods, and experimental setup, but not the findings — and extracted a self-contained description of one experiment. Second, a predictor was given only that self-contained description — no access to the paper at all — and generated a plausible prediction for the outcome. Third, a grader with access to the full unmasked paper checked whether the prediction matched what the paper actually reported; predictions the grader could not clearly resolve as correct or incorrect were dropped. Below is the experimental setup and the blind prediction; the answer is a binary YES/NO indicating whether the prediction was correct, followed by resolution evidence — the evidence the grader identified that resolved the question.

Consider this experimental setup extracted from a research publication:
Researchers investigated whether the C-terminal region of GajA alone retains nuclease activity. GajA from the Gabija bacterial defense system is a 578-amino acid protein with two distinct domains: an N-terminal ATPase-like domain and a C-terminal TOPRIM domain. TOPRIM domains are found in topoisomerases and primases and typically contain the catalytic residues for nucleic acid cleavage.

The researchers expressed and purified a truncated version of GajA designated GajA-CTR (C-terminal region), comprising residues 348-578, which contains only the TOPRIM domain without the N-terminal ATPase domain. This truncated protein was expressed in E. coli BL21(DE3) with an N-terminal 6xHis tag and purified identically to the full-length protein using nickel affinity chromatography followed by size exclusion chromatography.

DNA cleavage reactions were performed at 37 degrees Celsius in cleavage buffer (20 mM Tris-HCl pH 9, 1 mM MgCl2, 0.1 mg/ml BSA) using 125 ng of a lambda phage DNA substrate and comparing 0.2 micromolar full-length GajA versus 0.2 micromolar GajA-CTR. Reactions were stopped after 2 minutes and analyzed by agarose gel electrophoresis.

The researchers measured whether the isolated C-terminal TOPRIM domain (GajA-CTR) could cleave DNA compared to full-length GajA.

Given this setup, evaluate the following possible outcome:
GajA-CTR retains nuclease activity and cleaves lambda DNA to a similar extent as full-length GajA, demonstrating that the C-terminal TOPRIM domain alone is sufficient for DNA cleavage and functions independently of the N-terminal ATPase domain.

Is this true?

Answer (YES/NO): NO